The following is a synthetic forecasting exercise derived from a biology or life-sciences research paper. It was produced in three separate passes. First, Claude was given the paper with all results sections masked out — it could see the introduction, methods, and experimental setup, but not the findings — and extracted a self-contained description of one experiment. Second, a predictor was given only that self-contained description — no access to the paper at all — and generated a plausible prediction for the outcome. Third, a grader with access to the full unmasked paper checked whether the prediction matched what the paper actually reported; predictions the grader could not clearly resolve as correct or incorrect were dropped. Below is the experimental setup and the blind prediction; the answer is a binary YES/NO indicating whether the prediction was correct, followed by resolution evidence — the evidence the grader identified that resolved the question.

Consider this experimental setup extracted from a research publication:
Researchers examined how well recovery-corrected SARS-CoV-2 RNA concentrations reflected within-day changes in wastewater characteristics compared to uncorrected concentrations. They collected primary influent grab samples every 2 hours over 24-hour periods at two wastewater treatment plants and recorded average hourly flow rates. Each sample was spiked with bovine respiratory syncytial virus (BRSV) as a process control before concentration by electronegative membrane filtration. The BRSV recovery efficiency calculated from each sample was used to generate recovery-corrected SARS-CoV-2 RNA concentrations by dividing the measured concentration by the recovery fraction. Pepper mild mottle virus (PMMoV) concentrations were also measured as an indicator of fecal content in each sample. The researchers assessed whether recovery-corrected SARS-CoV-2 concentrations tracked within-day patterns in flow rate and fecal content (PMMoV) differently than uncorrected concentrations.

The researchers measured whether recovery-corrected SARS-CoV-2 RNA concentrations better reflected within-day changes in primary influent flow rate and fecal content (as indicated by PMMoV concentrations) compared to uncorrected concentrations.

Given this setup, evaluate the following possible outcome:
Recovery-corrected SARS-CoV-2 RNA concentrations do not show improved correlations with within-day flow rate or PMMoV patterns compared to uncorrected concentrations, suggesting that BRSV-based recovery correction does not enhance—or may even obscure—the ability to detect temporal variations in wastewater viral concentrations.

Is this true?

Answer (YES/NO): NO